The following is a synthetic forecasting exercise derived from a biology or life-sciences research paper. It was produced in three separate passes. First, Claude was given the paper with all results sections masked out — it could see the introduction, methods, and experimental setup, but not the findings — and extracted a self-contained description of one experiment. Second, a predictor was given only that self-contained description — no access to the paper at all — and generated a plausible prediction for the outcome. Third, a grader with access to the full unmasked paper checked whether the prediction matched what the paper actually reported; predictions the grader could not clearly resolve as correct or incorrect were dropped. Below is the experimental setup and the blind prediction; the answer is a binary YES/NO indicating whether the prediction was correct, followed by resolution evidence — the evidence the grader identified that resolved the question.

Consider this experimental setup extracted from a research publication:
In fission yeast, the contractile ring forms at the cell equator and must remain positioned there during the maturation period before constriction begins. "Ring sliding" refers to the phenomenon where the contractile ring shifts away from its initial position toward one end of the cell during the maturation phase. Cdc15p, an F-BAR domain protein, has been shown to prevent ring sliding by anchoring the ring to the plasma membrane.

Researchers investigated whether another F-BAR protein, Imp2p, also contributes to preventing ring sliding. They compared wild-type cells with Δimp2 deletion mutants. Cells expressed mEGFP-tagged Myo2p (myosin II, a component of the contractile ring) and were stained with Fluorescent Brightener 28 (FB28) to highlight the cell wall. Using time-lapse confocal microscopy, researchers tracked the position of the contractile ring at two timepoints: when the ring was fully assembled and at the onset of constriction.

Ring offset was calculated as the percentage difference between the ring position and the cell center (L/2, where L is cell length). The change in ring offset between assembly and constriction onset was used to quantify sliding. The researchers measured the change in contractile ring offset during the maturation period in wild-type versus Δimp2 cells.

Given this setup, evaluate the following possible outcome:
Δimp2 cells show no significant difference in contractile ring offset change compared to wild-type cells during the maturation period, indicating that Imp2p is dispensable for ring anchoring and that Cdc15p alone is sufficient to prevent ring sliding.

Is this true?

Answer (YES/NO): NO